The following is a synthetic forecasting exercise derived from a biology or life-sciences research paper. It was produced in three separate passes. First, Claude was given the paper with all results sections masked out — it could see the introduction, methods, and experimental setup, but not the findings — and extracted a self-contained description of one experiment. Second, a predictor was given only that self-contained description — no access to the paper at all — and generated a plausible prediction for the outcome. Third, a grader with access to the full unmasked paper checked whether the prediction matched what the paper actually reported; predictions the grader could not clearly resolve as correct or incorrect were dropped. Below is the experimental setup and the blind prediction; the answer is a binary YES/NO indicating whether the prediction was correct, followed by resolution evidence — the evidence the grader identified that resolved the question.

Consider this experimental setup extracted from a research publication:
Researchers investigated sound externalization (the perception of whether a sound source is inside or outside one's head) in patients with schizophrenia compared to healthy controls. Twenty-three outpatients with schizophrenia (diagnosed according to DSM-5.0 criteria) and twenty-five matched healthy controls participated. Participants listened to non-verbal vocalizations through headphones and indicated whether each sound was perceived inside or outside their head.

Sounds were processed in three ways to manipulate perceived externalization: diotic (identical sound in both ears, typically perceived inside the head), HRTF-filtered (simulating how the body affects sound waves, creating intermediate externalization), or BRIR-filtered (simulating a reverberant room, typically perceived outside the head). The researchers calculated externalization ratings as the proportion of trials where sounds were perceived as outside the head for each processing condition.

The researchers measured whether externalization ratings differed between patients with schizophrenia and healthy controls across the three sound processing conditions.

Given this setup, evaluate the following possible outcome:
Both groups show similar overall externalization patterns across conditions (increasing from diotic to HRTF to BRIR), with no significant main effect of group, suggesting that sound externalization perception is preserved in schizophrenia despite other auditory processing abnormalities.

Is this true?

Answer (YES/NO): NO